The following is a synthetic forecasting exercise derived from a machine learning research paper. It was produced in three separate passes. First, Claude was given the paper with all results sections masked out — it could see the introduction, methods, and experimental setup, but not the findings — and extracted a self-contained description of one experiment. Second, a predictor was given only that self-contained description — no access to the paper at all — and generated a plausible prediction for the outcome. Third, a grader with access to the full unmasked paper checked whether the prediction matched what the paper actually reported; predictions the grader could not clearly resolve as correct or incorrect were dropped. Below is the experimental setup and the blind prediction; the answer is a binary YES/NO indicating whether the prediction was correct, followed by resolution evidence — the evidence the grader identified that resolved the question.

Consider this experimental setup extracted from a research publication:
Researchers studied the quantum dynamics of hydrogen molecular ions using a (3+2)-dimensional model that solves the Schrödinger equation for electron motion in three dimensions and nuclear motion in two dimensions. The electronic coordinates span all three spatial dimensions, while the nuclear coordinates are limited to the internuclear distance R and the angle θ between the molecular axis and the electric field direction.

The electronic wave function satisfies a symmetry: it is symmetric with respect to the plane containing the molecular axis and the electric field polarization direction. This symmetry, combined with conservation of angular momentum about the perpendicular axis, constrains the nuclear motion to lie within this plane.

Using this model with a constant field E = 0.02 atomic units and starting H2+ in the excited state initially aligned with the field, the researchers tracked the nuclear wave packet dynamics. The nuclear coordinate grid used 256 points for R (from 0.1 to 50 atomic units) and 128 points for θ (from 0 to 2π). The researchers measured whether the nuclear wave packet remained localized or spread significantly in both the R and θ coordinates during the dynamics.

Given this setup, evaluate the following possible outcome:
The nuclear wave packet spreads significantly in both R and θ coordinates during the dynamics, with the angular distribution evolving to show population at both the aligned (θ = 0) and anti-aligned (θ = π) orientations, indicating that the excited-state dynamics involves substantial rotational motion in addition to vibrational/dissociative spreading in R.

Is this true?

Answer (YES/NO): NO